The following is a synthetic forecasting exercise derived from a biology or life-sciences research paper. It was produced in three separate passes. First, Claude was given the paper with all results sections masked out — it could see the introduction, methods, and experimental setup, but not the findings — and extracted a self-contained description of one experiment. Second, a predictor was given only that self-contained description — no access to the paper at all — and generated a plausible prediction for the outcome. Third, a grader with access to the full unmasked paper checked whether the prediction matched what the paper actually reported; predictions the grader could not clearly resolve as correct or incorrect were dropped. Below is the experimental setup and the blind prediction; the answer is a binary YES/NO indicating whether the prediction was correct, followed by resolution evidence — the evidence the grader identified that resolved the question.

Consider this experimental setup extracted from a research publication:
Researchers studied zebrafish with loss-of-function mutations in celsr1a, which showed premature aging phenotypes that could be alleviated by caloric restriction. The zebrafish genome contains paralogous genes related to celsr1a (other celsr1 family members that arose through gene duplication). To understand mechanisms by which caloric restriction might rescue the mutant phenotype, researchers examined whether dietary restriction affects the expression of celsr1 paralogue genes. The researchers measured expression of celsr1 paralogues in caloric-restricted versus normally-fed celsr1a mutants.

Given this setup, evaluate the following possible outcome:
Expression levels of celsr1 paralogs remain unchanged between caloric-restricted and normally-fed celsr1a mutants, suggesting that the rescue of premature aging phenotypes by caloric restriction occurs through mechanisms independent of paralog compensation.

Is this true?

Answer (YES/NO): NO